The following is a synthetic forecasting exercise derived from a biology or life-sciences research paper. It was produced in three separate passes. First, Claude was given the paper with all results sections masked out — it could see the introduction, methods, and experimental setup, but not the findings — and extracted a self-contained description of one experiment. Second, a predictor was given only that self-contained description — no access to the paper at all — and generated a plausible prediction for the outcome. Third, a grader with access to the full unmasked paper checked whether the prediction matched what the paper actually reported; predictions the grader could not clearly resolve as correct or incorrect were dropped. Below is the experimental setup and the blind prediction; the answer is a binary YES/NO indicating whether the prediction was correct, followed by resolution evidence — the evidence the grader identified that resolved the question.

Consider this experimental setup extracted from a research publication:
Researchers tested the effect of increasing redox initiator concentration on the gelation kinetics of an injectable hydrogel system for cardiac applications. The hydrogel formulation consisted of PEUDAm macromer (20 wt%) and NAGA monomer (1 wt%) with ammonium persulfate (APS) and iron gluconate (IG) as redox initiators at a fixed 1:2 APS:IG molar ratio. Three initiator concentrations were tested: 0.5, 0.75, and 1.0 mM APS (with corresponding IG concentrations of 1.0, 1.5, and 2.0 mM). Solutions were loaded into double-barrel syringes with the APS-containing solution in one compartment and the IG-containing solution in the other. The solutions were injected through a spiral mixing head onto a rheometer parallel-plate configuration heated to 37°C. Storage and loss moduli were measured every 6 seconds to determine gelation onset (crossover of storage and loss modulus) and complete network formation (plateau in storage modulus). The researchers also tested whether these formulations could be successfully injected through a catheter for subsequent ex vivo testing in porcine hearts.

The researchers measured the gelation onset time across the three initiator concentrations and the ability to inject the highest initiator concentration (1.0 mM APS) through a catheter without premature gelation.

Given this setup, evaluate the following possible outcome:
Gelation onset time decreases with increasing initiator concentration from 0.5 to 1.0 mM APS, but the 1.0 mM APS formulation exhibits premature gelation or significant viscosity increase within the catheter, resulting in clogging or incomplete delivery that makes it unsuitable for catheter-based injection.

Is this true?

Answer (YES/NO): YES